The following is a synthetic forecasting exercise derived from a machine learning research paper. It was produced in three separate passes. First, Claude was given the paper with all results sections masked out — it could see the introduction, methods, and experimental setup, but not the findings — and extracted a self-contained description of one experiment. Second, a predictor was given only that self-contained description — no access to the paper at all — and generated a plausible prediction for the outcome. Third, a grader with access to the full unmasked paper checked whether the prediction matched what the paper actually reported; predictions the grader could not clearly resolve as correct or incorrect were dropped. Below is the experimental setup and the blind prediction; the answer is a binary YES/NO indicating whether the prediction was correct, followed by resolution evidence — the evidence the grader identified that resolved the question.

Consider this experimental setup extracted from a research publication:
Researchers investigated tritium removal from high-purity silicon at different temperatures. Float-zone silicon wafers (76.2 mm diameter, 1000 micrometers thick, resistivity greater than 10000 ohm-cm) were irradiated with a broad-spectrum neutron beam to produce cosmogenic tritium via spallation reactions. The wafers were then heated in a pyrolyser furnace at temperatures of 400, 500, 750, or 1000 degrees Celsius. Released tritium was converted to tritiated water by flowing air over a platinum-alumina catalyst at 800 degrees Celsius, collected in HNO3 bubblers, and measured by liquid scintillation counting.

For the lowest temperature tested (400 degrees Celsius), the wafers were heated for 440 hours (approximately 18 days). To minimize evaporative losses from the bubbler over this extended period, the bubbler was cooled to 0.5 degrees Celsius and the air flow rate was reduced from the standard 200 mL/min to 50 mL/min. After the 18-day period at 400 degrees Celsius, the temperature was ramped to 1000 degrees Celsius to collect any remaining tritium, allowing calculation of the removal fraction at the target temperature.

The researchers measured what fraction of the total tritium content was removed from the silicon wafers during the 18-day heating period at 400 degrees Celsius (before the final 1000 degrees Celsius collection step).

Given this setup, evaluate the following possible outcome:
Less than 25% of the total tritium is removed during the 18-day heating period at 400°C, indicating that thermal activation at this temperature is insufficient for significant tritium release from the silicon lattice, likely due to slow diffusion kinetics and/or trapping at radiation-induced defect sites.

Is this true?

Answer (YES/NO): NO